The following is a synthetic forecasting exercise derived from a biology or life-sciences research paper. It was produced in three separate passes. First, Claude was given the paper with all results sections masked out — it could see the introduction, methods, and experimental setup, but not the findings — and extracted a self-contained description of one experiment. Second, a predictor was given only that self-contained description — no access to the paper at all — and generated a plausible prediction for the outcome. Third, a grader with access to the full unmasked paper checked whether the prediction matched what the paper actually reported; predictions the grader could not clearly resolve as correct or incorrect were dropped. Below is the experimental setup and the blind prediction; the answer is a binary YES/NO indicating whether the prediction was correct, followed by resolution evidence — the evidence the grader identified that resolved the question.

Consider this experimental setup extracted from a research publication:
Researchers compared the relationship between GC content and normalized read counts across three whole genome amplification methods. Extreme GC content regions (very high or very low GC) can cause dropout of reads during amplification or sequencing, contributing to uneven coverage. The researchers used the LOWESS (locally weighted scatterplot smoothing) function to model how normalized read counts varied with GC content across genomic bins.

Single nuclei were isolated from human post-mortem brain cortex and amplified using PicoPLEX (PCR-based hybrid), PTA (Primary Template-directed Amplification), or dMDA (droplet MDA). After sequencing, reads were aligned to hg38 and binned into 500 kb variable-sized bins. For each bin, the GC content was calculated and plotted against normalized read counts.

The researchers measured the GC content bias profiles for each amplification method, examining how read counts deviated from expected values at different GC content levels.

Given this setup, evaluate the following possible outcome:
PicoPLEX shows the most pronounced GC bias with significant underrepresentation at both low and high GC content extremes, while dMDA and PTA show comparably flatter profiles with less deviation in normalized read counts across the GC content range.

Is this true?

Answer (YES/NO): NO